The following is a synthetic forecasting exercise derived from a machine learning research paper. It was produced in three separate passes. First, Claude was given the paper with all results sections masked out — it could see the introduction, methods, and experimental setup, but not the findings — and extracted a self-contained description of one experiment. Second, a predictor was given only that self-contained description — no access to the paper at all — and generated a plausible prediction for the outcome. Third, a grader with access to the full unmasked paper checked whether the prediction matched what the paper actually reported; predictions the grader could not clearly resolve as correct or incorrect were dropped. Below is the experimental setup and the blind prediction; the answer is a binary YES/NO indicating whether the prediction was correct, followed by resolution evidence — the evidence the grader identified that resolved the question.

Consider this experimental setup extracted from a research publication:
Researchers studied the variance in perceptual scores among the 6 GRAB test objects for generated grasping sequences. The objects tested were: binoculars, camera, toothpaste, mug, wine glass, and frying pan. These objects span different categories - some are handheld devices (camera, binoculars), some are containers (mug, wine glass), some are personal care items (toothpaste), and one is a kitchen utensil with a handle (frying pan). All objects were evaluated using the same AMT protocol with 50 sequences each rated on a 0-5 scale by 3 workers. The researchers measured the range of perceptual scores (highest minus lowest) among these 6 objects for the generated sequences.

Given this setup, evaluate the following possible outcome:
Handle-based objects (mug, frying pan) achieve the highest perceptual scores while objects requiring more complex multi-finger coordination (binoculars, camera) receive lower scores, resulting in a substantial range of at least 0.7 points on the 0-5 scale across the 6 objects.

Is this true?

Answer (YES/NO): NO